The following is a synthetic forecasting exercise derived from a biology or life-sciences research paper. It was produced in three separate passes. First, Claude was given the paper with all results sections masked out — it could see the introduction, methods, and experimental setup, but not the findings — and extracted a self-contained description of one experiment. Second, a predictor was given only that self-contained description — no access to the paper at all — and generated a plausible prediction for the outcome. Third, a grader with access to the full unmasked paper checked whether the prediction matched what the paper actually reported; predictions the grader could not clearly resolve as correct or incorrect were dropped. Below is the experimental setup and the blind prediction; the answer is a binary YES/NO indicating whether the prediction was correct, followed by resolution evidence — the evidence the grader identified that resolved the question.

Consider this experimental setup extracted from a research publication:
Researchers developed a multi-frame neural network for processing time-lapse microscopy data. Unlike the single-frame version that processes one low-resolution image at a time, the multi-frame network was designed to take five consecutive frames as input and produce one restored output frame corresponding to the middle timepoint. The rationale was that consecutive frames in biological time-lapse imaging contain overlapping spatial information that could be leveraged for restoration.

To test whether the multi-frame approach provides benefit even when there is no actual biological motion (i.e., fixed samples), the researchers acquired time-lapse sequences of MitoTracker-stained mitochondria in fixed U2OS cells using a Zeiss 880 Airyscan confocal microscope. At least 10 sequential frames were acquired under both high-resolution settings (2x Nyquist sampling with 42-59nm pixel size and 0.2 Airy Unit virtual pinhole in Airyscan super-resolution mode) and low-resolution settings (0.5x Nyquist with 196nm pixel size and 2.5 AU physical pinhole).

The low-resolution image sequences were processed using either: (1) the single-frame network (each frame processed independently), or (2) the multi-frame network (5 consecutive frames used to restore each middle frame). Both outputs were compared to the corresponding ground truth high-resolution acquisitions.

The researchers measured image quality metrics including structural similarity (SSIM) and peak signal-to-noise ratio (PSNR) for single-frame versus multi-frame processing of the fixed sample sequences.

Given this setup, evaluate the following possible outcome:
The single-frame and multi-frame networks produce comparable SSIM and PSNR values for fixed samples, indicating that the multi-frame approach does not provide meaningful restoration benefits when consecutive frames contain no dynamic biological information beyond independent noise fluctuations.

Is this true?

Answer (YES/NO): NO